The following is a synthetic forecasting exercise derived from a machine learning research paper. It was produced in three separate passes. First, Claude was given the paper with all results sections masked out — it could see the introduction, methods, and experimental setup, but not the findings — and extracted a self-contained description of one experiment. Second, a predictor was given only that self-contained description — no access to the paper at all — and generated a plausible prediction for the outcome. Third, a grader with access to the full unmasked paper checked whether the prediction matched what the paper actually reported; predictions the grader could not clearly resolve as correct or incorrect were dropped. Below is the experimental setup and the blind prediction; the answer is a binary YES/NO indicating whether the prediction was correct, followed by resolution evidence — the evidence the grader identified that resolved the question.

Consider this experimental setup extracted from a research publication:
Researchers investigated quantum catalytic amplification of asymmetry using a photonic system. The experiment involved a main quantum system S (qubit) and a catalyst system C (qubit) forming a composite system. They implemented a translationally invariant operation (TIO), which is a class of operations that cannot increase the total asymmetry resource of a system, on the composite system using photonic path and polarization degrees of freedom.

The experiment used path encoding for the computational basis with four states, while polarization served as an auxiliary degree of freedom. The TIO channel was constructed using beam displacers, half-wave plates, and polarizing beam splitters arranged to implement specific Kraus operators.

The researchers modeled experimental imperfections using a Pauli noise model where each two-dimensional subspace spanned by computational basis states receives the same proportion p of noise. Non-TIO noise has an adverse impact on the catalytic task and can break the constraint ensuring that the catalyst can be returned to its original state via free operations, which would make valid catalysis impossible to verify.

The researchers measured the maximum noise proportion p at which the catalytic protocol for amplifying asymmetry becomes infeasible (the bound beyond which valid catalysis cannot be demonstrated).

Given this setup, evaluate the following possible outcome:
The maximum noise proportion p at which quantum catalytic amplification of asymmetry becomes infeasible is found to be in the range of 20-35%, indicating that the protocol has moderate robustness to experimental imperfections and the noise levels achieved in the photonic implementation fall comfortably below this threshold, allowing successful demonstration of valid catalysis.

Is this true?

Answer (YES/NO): NO